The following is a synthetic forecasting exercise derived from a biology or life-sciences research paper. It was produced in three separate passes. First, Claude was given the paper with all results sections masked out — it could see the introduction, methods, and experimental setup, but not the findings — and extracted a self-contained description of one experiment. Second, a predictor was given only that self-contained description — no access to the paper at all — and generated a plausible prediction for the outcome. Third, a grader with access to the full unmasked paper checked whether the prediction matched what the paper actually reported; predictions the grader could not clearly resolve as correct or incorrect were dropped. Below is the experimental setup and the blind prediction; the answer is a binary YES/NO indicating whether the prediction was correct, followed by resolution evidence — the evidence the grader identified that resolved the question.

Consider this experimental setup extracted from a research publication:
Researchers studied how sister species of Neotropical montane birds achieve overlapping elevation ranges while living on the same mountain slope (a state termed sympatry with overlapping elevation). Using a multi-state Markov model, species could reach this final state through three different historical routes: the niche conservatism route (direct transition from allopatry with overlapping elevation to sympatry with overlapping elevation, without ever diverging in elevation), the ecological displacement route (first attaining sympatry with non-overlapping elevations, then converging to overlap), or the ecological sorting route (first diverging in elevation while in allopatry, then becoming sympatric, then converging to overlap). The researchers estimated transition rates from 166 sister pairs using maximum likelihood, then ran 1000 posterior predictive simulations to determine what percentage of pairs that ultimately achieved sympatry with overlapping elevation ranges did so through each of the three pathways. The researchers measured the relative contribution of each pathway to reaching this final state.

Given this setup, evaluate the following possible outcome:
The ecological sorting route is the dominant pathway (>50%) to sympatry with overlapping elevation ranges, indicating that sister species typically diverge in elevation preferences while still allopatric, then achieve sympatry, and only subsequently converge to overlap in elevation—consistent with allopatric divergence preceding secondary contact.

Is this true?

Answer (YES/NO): NO